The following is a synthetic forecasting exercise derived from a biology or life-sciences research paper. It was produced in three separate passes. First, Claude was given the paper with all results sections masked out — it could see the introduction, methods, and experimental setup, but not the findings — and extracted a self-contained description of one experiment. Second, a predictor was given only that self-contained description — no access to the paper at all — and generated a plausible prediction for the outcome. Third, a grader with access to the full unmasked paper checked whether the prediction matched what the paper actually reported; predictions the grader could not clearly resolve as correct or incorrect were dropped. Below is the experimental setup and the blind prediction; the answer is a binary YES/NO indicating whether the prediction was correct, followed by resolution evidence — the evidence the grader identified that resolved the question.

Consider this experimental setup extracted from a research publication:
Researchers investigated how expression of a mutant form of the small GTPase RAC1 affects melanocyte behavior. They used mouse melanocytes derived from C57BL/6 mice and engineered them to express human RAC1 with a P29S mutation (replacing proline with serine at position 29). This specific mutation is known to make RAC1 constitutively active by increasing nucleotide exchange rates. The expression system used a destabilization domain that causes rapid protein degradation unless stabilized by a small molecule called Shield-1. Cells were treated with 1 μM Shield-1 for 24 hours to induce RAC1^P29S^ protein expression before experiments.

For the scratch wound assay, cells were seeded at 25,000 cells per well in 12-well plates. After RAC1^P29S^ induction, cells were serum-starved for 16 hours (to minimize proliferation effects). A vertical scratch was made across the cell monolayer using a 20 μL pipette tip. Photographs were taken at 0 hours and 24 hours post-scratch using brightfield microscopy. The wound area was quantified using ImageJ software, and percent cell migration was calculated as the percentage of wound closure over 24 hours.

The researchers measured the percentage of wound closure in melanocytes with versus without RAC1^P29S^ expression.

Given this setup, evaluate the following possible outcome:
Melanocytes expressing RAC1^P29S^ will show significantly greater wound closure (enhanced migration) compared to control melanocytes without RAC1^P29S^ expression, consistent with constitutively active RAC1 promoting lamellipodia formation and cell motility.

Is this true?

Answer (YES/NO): YES